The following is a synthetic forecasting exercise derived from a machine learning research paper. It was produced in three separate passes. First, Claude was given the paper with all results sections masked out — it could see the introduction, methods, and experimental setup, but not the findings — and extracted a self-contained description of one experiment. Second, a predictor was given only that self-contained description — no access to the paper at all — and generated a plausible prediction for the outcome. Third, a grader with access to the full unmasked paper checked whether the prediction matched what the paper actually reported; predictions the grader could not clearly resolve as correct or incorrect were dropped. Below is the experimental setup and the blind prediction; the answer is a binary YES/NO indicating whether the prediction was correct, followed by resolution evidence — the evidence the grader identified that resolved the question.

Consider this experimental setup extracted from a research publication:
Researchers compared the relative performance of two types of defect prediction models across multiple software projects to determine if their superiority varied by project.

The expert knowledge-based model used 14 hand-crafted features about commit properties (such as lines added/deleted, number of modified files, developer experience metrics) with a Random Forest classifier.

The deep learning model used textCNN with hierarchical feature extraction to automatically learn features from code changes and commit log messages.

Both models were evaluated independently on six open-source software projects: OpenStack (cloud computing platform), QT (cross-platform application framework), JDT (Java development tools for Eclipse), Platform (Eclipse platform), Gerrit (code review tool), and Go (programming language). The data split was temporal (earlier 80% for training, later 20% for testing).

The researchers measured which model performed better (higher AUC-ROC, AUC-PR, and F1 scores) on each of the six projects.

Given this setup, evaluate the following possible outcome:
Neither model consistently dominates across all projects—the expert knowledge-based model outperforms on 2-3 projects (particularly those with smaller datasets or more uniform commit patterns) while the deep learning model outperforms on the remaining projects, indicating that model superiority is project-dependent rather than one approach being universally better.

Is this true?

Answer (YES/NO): YES